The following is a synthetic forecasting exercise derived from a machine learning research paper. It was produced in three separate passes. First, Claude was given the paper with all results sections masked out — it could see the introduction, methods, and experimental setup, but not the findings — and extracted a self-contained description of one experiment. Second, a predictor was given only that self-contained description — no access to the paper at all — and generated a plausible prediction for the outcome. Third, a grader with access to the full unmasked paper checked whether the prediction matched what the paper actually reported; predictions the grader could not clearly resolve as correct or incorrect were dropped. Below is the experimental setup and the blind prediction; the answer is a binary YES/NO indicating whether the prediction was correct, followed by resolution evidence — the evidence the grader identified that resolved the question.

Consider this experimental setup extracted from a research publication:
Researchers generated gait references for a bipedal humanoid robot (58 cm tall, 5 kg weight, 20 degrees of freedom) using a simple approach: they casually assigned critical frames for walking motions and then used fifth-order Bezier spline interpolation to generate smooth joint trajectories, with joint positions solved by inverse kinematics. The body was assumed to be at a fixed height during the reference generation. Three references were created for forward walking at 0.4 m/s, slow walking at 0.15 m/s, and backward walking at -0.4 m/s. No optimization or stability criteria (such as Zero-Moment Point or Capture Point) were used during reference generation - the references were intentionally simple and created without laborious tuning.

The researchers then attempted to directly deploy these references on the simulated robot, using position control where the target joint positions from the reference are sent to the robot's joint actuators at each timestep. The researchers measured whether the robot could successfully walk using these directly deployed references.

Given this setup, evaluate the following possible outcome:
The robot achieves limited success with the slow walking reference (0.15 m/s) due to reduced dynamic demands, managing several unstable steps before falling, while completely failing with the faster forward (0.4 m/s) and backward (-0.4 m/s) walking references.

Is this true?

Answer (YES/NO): NO